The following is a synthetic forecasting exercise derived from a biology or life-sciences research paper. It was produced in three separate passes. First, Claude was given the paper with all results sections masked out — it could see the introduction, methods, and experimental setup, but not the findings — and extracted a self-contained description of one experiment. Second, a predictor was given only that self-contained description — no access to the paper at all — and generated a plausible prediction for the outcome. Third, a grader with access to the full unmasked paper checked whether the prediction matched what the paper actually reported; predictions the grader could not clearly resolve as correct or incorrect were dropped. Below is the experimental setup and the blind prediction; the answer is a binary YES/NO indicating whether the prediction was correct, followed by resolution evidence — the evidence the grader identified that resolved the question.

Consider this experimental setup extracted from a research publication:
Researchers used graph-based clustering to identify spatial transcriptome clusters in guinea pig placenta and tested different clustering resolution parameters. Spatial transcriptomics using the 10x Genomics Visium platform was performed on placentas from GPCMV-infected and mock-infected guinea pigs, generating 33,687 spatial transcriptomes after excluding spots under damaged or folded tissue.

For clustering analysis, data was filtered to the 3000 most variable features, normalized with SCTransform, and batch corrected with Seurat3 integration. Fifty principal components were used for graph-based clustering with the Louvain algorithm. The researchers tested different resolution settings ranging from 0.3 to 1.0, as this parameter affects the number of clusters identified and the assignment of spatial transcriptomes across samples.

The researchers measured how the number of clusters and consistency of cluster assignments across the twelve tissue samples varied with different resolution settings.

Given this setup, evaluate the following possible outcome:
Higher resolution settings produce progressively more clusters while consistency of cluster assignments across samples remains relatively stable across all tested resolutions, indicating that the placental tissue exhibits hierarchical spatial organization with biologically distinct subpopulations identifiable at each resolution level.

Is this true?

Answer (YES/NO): NO